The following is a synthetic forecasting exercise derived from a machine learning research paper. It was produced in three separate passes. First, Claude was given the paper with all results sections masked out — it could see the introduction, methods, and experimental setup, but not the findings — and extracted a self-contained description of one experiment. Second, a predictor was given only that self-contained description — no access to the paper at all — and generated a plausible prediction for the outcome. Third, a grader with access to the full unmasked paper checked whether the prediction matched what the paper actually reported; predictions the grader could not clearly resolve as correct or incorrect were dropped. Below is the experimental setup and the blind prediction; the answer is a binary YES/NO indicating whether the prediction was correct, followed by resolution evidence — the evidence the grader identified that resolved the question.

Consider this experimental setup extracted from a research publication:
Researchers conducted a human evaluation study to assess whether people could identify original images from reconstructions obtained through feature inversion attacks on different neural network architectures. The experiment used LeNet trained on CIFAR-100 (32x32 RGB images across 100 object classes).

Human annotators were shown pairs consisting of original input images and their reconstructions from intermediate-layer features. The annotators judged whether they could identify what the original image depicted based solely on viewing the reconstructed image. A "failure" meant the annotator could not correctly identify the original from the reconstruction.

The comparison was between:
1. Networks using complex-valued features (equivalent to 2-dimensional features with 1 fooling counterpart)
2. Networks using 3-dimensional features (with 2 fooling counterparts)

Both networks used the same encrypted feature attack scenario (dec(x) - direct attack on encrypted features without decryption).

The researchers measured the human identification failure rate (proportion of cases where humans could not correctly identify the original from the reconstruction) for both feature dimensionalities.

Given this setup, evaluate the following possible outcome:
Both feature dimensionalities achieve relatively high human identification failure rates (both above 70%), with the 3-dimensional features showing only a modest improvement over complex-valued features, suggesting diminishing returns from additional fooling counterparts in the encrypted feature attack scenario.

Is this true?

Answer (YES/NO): YES